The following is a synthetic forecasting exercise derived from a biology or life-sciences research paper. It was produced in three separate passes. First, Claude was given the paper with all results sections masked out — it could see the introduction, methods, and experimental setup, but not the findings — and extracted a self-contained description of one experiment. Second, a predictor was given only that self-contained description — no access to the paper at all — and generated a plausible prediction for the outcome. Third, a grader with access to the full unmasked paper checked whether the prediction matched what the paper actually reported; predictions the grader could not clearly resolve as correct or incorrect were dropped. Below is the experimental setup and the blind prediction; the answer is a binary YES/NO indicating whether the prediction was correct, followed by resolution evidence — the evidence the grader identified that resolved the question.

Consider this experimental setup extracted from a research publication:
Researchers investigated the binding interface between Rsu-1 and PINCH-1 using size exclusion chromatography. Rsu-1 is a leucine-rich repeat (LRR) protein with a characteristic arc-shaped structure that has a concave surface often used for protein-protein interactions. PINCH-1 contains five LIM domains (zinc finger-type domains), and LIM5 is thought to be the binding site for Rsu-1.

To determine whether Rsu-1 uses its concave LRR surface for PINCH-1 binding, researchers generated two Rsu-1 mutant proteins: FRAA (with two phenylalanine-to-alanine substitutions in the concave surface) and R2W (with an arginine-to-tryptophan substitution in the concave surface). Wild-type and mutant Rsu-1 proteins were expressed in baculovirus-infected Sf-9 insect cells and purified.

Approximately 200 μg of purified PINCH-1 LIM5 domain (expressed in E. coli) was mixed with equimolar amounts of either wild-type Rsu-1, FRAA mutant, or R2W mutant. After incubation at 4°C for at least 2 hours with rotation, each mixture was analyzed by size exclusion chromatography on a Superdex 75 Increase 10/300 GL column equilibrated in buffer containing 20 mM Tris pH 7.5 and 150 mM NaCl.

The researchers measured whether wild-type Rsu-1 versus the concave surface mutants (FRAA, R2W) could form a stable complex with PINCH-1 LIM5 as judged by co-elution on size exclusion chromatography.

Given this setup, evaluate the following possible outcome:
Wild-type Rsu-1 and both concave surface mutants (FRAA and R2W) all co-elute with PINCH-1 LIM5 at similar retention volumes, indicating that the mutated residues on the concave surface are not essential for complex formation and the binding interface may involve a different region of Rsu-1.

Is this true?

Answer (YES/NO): NO